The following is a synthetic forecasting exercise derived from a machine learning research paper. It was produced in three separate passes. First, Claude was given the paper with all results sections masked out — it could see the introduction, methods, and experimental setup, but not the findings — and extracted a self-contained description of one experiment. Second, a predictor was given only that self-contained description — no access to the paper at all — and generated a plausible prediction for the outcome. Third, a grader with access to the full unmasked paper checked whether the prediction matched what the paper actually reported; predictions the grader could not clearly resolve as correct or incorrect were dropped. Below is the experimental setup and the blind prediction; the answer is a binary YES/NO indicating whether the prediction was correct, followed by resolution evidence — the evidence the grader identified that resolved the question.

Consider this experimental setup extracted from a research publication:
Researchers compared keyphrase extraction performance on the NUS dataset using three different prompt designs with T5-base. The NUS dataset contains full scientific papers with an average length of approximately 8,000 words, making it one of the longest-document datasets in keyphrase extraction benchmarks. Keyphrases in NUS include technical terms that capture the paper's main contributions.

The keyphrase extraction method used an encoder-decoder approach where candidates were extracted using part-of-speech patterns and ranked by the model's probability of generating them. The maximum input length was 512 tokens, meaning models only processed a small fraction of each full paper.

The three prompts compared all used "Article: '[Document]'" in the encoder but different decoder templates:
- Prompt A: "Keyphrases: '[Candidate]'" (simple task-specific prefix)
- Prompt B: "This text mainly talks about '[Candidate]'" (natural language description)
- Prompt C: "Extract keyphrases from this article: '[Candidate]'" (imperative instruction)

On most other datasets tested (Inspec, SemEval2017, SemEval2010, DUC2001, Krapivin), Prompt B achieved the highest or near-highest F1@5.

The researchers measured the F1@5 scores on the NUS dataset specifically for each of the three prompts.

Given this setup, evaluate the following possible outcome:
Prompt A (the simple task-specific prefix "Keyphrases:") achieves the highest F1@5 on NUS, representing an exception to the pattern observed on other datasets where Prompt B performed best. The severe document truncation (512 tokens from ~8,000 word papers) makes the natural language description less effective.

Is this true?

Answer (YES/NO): NO